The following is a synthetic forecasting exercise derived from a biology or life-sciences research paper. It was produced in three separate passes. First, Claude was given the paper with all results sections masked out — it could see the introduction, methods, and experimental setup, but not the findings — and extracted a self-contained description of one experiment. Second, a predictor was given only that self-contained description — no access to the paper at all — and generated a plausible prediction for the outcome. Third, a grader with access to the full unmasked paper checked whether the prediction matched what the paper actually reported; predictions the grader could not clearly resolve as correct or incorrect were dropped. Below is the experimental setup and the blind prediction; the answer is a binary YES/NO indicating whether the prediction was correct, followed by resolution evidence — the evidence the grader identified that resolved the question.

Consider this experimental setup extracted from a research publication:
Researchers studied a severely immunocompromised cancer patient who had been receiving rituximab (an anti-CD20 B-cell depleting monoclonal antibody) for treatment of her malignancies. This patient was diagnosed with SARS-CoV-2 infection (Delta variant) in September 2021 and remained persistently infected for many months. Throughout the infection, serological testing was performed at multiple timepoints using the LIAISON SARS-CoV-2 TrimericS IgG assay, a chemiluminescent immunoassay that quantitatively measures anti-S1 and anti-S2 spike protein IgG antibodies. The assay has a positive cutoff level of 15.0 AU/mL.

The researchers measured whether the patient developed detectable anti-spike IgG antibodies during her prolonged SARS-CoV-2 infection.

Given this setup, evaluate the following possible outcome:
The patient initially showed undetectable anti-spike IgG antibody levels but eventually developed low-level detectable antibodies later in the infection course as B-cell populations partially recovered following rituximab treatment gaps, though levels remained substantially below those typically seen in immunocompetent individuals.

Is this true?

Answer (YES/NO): NO